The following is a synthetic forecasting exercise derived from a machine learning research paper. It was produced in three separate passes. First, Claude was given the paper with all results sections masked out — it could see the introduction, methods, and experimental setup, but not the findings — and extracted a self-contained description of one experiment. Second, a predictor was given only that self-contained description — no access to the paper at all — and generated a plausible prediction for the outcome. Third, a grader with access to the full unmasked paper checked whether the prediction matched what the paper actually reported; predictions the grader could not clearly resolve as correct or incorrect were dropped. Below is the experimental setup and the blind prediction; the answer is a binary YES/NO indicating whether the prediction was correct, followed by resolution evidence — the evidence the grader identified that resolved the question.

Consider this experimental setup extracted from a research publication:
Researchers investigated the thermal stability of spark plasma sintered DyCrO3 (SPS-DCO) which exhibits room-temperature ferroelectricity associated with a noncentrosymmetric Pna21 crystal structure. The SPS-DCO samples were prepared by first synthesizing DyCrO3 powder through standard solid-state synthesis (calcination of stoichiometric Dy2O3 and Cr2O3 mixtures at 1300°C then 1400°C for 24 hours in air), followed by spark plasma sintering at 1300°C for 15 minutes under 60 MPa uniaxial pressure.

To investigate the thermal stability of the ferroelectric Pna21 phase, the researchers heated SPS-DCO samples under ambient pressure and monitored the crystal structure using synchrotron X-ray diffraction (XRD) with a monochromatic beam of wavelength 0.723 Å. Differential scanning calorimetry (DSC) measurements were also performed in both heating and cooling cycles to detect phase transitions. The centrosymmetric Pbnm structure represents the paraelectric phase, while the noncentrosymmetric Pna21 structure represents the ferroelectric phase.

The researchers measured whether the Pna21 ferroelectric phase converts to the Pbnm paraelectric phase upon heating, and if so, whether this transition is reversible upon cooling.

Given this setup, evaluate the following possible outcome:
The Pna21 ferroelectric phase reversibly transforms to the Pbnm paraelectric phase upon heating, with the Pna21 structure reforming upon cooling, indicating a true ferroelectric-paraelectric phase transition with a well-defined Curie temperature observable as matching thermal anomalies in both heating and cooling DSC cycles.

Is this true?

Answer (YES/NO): NO